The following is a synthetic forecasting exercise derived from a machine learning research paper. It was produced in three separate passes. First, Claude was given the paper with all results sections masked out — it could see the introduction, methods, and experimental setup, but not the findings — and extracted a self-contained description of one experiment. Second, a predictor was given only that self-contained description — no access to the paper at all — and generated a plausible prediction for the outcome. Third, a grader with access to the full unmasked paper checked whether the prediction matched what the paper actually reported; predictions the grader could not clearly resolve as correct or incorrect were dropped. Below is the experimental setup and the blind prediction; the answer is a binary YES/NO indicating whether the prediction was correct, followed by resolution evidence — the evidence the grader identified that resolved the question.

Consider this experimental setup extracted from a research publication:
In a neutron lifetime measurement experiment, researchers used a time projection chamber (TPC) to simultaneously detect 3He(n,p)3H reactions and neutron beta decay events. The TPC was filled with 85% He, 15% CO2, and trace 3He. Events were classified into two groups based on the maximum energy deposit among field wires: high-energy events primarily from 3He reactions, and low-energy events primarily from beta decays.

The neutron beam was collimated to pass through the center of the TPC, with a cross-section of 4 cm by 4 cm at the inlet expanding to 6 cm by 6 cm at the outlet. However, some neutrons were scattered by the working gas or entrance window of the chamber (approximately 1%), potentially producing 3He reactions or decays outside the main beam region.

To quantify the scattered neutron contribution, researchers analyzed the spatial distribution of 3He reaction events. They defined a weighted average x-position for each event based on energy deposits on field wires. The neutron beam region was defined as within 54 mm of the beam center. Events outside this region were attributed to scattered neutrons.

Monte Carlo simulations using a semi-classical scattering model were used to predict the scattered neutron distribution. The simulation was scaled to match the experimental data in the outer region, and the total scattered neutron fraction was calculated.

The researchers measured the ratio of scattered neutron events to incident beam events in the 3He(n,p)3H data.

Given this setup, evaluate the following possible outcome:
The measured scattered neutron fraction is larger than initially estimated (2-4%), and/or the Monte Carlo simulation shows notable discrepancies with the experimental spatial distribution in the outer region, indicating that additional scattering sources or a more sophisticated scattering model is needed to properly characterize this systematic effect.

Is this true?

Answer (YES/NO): NO